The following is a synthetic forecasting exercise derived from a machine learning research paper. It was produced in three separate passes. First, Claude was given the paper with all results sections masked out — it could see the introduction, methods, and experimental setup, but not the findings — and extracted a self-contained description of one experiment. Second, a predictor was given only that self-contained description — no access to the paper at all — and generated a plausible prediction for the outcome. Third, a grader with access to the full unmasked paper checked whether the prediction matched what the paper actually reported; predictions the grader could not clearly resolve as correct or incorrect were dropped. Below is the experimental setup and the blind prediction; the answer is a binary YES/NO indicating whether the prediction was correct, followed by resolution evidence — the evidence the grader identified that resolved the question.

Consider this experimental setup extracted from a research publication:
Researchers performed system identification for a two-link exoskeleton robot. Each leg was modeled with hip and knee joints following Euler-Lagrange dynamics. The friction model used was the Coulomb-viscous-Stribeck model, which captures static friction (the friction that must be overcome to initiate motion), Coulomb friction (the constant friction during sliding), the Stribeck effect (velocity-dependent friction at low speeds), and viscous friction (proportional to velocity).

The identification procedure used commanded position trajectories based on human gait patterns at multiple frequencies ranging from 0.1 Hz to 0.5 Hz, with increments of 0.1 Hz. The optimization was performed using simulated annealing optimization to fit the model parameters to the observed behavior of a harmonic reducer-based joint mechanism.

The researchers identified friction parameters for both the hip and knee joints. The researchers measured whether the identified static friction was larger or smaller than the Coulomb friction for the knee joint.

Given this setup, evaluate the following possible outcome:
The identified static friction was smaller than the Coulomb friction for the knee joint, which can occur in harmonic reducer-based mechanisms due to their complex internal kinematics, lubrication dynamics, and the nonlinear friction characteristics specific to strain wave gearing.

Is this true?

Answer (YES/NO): NO